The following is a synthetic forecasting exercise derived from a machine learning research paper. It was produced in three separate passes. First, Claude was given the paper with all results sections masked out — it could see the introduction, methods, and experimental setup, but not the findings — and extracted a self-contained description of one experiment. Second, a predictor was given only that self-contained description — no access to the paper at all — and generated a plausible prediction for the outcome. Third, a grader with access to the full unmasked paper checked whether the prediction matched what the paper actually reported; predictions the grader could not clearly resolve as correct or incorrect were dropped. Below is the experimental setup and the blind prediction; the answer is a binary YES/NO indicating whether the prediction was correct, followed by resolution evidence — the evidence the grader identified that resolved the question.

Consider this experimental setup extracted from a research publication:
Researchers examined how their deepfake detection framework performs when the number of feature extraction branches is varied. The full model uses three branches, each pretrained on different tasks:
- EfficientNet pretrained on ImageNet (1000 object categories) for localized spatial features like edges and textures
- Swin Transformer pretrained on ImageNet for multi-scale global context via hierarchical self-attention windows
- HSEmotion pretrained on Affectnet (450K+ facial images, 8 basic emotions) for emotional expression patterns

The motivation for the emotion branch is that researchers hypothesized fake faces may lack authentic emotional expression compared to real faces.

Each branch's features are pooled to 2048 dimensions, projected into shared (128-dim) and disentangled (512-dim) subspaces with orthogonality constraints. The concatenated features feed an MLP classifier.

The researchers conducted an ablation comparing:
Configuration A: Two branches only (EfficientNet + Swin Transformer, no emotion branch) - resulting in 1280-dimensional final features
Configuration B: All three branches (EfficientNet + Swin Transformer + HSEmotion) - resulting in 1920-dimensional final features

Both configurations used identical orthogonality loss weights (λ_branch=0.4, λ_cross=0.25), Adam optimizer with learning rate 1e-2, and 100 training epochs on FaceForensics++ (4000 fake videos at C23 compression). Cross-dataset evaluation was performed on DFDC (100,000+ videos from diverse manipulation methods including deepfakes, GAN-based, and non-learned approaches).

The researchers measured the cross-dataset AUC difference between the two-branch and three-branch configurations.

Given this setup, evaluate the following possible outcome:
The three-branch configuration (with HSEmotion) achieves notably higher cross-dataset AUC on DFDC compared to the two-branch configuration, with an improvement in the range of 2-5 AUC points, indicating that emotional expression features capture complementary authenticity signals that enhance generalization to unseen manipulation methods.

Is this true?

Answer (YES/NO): NO